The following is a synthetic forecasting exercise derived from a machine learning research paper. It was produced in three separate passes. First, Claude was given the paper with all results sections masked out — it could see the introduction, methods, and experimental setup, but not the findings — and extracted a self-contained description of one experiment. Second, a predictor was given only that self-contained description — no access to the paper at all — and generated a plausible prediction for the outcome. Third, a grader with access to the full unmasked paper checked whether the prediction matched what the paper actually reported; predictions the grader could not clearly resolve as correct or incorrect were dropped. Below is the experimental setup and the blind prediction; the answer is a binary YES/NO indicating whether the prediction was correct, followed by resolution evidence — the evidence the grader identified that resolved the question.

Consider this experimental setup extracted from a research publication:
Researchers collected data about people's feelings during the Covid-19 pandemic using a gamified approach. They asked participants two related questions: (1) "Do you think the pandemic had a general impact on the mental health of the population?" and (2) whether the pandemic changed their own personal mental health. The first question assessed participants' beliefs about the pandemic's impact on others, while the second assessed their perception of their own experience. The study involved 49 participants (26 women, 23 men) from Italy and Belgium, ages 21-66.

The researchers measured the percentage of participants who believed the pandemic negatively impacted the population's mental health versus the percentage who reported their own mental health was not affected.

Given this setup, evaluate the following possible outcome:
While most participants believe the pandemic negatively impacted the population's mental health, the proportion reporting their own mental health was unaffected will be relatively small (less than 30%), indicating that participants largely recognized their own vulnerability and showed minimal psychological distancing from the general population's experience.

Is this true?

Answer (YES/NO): YES